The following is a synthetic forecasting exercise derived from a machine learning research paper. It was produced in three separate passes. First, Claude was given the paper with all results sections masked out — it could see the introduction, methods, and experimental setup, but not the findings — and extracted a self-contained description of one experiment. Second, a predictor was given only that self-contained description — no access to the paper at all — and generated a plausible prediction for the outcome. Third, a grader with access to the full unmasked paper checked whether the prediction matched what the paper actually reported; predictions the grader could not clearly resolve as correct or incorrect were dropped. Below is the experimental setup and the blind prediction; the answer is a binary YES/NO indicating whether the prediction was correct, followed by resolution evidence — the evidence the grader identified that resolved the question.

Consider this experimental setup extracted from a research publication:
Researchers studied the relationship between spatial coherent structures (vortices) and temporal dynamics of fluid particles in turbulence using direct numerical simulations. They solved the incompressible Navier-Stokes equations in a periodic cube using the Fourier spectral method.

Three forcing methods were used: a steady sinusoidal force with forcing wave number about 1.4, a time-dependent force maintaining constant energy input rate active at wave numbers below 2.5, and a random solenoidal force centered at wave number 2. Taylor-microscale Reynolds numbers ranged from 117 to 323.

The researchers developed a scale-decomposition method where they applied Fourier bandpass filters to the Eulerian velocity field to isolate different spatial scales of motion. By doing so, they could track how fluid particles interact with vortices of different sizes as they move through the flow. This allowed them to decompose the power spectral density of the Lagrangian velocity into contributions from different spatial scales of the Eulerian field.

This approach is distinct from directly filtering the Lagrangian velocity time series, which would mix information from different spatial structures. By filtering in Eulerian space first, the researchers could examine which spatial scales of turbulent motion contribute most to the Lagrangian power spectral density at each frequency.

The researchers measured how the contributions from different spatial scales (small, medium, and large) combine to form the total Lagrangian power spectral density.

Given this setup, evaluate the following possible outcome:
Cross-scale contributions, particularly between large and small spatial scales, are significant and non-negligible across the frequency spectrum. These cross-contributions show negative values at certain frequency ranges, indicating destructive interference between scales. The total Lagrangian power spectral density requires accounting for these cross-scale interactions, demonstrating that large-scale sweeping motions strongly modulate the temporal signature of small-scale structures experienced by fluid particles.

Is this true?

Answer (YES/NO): NO